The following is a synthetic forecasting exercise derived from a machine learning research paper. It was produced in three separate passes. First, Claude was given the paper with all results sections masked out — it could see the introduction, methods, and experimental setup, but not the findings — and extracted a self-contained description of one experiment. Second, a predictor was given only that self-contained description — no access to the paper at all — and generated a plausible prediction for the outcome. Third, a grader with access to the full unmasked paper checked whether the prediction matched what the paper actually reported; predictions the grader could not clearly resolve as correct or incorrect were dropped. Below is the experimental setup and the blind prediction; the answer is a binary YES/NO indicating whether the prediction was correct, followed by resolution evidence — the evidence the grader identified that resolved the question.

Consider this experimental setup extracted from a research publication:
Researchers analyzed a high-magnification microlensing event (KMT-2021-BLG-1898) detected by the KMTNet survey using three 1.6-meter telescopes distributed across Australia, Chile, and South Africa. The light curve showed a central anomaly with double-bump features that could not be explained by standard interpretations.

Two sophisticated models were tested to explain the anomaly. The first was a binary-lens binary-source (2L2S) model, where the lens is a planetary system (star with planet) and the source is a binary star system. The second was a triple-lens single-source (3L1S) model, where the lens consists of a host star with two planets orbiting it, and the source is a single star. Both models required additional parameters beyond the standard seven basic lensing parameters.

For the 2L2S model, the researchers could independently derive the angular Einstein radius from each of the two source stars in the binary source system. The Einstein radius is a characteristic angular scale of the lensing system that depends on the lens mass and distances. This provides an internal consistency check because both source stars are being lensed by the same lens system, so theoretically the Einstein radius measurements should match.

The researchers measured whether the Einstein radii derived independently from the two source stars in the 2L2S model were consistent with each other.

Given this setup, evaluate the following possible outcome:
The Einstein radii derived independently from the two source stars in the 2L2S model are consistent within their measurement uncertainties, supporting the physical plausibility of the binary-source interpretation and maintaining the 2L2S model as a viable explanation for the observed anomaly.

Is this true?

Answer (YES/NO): YES